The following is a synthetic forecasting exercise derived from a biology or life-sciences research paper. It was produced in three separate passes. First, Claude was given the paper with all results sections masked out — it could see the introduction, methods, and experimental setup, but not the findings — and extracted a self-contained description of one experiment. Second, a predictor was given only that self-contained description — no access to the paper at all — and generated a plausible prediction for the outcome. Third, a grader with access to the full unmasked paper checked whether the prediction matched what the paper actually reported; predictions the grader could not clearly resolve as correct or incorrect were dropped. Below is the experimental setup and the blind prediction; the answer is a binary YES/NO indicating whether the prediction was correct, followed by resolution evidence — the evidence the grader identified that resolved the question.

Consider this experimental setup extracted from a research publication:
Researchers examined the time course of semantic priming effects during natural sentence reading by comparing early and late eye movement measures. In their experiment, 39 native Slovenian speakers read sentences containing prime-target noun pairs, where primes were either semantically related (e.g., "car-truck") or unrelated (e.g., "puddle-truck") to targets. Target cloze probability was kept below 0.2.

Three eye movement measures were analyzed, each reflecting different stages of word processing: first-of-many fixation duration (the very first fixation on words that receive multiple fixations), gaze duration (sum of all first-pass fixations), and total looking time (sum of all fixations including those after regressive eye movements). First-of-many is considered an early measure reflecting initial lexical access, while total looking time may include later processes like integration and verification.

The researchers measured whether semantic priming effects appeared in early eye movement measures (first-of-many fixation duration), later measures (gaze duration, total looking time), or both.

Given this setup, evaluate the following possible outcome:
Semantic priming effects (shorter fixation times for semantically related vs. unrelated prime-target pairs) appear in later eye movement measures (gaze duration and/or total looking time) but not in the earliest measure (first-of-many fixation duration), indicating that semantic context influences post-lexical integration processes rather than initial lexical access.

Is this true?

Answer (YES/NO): NO